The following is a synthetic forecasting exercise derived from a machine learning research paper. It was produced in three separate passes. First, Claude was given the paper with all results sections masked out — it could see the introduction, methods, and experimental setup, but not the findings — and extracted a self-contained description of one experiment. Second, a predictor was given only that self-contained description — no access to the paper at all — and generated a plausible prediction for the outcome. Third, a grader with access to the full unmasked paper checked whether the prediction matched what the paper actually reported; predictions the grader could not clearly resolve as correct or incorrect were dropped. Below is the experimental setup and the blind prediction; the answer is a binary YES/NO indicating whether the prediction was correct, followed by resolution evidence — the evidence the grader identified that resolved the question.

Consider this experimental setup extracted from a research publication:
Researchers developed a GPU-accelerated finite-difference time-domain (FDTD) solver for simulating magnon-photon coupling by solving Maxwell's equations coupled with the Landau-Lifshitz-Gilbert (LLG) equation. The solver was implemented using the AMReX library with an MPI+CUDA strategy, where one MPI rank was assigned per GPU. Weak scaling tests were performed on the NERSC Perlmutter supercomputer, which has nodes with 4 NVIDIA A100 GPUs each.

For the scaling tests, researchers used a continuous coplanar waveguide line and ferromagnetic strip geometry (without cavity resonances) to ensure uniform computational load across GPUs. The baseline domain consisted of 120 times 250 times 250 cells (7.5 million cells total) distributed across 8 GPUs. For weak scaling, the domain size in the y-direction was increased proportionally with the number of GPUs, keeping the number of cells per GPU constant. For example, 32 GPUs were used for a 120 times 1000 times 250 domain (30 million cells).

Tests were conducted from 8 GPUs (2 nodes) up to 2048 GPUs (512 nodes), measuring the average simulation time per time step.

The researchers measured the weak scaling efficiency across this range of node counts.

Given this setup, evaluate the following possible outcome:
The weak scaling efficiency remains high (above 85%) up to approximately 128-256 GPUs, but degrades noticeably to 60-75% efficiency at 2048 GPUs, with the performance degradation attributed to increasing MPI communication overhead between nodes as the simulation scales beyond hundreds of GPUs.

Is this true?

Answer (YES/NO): NO